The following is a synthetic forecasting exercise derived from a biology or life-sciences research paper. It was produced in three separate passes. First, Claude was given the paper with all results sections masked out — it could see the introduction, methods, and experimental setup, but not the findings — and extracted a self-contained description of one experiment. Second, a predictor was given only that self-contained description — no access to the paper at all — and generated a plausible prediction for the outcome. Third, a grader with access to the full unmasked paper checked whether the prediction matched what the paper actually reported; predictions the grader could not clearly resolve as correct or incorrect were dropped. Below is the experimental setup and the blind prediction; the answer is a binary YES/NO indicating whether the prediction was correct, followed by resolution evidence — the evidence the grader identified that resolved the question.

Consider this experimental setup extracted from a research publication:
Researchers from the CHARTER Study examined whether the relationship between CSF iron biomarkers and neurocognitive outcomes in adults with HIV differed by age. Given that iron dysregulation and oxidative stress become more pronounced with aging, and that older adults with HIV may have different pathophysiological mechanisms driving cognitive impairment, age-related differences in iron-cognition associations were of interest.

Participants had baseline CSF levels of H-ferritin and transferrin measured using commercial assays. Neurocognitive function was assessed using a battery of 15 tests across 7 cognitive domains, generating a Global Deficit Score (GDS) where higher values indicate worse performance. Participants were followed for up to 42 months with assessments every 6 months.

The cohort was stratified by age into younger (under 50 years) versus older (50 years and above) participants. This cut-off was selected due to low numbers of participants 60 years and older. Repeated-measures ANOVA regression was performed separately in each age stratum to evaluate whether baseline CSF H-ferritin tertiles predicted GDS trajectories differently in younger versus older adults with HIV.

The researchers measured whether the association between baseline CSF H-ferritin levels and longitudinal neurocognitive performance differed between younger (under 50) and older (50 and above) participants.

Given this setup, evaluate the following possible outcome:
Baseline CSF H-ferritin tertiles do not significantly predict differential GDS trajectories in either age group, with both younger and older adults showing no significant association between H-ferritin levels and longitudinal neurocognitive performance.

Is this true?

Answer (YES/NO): NO